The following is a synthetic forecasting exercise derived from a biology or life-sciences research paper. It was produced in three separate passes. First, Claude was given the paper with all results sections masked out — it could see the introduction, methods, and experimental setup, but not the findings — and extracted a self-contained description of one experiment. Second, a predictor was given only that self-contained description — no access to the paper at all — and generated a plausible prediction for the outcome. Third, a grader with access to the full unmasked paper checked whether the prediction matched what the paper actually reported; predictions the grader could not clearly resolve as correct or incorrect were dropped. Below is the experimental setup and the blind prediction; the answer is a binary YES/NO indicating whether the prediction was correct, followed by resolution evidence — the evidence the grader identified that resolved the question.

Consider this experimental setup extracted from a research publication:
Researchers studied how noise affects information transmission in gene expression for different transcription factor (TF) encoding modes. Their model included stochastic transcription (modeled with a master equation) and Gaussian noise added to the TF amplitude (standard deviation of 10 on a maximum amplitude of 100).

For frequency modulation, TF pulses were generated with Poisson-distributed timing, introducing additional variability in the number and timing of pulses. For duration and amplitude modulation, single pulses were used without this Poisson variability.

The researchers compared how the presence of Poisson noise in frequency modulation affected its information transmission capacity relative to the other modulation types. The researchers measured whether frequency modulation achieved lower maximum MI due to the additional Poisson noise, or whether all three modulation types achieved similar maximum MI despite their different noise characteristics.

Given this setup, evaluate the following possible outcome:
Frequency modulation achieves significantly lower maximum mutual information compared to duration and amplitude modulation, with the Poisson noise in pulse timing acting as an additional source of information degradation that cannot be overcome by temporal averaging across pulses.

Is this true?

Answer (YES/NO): NO